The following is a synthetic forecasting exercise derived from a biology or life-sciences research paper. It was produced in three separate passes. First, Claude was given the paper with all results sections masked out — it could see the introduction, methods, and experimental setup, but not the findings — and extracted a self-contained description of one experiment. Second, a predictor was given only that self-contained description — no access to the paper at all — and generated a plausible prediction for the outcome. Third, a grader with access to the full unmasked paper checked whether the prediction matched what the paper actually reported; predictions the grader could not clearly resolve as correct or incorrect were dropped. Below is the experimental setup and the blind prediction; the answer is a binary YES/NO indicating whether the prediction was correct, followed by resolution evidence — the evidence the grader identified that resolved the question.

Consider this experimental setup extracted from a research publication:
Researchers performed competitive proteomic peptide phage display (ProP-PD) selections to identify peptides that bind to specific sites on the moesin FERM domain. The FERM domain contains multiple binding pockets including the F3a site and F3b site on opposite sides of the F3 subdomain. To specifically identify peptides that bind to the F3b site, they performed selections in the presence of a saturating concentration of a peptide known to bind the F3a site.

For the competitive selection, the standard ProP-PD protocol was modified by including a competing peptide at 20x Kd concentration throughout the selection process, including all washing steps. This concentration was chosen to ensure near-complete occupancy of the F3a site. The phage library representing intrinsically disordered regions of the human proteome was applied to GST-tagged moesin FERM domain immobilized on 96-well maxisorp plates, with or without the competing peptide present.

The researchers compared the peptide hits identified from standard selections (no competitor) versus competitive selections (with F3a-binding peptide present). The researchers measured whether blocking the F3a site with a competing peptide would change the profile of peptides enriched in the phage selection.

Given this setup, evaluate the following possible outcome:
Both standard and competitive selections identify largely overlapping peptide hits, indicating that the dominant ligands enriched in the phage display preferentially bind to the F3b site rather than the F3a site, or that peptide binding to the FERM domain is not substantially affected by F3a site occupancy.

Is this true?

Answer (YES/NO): NO